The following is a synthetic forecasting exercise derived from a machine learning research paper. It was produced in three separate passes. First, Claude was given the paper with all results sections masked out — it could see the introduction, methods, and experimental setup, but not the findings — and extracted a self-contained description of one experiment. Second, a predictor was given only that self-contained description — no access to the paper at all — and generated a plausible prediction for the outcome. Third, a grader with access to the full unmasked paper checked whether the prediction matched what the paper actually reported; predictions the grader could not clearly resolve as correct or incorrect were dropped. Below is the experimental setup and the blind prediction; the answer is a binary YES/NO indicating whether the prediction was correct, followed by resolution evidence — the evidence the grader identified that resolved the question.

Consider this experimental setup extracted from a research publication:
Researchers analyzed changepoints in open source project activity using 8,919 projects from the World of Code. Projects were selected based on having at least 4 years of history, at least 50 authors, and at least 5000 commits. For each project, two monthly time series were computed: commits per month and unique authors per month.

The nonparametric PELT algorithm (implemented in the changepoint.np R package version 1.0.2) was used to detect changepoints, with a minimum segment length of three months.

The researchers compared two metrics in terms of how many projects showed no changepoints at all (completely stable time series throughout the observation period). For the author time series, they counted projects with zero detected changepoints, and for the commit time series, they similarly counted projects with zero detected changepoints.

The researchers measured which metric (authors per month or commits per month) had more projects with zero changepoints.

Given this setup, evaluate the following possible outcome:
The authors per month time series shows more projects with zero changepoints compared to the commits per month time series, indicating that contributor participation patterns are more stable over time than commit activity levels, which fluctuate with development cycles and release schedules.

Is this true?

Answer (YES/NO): YES